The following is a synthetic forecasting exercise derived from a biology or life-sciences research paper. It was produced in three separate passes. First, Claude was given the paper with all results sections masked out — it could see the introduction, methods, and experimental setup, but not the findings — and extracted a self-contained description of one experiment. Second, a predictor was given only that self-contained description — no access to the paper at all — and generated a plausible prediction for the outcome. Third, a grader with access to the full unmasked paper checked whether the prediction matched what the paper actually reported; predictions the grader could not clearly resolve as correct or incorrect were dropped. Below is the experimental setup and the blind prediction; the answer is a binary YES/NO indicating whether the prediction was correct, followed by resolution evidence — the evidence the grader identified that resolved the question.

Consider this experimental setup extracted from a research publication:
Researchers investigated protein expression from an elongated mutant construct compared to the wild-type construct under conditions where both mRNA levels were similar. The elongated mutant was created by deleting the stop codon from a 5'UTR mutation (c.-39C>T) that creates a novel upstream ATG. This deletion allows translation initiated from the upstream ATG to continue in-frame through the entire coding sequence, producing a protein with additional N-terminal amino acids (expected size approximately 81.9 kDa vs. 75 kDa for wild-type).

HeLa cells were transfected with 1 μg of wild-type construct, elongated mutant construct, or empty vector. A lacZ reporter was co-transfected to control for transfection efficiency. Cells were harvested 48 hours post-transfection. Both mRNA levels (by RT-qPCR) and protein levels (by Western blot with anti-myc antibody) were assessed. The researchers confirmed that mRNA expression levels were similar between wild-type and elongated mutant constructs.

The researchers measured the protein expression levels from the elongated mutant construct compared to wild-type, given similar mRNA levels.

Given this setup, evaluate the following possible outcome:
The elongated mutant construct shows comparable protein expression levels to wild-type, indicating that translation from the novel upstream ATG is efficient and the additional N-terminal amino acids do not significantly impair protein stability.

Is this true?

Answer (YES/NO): NO